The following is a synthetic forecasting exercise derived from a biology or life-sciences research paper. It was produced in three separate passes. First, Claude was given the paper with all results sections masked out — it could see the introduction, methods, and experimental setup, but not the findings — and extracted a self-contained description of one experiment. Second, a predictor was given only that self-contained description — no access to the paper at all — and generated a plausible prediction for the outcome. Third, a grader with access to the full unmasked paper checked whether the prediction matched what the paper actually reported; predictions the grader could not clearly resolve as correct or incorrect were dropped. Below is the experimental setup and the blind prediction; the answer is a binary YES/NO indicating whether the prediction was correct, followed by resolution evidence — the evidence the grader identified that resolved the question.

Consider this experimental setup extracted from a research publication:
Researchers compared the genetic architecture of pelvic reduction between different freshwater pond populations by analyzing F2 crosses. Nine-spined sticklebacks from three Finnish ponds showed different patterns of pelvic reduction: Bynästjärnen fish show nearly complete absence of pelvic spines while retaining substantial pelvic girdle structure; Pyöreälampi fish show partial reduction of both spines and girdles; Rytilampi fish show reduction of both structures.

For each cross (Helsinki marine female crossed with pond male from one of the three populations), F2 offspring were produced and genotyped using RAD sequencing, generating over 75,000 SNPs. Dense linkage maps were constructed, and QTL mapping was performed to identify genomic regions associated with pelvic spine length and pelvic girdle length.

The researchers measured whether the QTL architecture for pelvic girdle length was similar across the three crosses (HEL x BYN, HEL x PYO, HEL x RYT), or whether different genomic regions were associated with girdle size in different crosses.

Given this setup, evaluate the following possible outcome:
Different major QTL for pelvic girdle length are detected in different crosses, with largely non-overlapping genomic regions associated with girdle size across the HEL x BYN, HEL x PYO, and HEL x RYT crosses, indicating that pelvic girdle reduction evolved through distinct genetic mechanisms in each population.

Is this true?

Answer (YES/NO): YES